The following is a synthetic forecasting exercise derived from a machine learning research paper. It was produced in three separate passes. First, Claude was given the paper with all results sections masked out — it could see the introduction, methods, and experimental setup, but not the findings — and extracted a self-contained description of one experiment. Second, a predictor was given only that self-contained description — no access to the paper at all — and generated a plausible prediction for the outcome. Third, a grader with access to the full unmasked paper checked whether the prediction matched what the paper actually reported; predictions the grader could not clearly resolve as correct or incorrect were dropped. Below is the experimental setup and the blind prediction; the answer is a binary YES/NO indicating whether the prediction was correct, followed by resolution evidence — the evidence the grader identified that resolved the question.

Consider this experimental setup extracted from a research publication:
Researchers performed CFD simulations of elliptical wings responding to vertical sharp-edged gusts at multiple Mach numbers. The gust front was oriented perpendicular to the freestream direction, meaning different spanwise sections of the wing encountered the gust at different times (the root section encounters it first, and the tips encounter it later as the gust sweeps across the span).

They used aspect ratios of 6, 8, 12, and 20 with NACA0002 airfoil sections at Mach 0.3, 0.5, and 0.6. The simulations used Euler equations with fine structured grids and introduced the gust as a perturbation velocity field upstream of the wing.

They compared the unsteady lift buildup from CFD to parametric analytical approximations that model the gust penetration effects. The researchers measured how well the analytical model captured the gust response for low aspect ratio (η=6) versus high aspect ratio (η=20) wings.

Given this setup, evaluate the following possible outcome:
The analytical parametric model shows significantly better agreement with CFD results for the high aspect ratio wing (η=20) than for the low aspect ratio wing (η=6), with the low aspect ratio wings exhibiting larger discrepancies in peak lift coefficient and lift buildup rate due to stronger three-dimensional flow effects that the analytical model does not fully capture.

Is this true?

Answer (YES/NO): NO